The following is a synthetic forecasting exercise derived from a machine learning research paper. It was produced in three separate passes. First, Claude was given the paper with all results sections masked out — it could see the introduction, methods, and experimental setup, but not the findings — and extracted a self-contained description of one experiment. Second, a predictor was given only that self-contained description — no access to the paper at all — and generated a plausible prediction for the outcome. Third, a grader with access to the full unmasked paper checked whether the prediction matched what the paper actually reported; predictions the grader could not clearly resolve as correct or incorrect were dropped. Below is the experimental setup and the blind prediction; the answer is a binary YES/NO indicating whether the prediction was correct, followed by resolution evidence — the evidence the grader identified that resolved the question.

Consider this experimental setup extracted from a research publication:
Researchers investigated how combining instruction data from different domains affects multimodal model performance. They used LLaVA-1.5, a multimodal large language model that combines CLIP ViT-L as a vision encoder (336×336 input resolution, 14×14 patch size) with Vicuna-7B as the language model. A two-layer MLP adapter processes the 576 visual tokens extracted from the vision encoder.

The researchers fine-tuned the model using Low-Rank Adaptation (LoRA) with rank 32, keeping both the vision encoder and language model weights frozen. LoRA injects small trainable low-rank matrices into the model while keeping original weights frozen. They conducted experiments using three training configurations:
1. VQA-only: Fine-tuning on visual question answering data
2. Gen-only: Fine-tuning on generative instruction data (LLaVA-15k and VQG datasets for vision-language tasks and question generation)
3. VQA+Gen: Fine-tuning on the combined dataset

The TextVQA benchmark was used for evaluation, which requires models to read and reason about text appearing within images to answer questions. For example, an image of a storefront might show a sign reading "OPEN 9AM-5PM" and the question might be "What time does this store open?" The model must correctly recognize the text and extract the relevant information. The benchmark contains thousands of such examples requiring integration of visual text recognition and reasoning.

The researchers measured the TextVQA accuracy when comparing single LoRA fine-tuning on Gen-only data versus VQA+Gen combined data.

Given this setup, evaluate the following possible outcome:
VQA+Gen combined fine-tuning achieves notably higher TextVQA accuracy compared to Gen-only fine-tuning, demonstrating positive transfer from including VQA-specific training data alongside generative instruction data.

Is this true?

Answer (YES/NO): NO